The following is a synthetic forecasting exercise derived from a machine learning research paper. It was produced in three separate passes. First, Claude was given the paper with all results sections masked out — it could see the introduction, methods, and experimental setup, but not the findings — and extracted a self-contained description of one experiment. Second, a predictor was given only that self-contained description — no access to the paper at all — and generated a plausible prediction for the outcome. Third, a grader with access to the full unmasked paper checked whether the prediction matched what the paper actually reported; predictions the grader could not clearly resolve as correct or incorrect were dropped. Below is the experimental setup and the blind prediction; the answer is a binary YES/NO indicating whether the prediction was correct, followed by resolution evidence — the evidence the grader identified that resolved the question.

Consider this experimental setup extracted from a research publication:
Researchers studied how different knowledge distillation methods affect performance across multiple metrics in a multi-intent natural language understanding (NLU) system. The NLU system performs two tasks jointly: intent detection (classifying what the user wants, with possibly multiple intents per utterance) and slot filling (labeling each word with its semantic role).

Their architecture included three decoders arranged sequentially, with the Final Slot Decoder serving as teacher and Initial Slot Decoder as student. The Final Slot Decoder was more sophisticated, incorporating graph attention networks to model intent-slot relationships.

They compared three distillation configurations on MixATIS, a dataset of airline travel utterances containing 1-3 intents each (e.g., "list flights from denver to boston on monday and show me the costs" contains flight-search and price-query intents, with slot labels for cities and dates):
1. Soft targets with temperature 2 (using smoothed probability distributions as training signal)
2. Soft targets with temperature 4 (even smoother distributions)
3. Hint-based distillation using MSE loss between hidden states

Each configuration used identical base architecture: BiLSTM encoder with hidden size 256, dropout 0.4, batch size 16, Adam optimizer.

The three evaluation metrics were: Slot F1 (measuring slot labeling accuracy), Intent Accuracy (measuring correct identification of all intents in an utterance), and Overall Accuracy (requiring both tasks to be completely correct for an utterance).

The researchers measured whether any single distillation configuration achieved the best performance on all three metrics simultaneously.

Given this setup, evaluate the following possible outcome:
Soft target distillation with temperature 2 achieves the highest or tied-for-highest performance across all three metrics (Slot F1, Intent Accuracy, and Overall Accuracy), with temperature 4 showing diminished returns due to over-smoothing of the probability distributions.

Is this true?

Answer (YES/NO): NO